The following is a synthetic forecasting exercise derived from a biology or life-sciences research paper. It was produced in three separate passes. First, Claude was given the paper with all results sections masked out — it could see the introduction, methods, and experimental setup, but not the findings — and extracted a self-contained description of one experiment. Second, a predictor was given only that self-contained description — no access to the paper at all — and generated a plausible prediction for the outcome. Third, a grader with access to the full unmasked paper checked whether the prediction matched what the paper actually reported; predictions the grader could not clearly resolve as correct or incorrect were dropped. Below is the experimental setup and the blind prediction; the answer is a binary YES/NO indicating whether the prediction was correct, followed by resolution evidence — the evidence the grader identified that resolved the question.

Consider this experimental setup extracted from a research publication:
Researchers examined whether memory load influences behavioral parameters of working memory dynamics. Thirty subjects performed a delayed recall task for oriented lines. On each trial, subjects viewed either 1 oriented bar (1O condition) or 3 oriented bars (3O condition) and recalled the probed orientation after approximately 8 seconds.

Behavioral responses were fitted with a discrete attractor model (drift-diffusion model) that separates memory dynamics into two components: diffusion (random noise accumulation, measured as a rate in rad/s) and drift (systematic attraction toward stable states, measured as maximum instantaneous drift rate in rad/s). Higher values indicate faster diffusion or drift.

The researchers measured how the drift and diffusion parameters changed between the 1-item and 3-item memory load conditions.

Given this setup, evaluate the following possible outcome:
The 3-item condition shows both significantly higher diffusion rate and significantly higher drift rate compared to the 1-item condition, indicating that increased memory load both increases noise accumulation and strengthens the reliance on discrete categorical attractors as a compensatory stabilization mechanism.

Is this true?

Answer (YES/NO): YES